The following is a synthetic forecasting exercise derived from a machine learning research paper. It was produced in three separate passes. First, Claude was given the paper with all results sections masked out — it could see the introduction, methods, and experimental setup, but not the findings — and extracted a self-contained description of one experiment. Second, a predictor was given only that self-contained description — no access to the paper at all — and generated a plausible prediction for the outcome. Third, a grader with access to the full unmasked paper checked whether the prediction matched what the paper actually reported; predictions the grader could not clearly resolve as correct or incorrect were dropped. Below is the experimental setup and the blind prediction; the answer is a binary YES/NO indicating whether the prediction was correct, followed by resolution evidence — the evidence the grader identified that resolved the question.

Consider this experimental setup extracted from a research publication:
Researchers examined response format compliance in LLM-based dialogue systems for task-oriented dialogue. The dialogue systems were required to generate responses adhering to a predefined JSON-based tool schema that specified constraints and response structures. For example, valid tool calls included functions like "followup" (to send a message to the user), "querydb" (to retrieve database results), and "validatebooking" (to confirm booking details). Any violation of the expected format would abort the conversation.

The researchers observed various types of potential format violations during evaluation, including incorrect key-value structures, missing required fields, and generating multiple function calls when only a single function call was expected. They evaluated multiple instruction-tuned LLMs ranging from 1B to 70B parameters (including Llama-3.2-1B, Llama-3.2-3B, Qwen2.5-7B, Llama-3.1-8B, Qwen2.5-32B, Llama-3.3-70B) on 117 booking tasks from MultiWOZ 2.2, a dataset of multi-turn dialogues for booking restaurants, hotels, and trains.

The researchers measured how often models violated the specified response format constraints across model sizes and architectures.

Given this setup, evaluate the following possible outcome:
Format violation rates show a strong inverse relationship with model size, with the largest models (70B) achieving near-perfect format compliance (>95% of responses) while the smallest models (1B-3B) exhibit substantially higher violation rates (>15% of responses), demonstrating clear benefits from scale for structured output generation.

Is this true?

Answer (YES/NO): NO